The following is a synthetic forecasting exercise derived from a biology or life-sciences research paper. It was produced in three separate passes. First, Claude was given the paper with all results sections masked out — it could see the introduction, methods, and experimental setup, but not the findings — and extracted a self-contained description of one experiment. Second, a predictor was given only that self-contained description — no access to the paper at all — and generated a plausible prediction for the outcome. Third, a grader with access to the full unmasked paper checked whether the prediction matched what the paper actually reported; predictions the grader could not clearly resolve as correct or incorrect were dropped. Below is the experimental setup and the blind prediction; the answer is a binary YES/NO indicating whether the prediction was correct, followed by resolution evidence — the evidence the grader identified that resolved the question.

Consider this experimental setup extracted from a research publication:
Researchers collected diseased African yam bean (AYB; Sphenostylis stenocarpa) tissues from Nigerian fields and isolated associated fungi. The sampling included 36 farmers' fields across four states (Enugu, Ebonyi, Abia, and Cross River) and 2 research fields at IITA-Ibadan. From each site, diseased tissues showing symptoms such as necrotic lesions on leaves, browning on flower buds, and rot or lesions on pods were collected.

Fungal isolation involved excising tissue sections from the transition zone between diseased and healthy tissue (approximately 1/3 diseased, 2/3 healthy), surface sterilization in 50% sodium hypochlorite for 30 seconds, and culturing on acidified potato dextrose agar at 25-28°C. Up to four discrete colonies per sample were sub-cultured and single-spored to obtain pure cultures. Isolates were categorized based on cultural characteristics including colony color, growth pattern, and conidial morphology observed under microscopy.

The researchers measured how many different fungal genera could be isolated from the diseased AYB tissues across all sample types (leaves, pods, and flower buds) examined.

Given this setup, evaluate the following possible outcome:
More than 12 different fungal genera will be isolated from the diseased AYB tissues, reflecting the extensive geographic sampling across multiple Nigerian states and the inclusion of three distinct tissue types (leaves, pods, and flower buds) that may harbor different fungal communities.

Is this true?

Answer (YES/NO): NO